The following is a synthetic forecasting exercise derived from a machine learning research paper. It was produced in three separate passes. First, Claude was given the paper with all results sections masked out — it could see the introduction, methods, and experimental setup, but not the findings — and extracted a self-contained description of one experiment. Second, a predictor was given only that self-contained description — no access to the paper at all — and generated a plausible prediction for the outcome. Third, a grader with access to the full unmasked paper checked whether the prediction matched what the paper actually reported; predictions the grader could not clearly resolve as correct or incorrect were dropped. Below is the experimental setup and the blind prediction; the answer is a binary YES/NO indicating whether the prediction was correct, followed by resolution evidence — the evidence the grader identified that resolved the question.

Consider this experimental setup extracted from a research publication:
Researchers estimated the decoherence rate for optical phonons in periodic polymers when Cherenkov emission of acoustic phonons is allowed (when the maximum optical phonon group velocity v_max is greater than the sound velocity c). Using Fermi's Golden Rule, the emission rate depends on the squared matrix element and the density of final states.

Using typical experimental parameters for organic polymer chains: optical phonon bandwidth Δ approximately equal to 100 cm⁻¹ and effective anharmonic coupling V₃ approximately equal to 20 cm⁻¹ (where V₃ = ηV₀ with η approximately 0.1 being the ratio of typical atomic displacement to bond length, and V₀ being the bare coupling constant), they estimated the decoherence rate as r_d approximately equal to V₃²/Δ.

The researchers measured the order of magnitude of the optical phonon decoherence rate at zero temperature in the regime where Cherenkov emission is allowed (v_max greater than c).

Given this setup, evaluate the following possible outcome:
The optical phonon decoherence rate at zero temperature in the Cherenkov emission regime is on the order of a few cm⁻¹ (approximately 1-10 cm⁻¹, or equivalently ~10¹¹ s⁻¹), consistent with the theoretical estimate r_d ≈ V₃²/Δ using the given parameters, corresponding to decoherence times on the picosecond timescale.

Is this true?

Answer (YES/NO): NO